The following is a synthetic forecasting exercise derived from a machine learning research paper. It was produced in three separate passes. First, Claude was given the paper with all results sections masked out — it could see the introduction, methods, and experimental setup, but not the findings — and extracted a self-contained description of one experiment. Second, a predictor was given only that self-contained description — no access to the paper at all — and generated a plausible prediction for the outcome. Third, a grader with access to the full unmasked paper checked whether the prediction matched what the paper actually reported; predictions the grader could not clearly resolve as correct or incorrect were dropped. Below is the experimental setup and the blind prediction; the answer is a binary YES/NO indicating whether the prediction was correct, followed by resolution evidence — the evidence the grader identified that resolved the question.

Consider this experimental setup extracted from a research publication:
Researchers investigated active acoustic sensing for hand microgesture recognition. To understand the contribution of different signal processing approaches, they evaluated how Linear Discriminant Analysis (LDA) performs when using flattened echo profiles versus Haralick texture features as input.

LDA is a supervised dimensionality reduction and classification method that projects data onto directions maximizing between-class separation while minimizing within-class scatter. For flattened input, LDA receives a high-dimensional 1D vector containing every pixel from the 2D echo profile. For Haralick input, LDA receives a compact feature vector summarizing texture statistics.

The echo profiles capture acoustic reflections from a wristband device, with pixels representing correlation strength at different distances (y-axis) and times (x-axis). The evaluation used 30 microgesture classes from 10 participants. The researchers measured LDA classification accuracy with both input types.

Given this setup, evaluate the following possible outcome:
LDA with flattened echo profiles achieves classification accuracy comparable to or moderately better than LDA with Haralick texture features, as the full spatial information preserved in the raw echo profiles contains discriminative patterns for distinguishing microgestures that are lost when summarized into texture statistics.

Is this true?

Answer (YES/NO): NO